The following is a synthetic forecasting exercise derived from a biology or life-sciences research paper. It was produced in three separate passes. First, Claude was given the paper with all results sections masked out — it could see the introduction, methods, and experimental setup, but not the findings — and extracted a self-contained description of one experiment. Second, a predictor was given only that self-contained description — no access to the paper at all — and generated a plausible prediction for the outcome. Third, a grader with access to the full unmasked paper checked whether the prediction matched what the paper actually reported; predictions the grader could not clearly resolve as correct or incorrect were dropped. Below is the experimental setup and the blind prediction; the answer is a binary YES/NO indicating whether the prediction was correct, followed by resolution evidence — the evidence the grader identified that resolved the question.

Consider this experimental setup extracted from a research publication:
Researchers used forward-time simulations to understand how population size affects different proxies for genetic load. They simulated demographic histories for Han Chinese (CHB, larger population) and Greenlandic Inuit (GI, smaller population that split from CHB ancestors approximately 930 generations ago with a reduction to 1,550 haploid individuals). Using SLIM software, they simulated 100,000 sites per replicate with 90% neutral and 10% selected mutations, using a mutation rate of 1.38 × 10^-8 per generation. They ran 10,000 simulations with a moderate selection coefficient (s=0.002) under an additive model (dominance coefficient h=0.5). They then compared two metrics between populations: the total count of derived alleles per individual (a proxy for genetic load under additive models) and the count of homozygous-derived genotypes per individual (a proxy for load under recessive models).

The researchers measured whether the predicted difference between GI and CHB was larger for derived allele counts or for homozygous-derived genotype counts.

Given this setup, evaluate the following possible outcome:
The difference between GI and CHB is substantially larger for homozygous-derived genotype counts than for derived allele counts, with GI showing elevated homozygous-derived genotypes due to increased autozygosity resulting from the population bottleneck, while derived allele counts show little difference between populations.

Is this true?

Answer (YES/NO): YES